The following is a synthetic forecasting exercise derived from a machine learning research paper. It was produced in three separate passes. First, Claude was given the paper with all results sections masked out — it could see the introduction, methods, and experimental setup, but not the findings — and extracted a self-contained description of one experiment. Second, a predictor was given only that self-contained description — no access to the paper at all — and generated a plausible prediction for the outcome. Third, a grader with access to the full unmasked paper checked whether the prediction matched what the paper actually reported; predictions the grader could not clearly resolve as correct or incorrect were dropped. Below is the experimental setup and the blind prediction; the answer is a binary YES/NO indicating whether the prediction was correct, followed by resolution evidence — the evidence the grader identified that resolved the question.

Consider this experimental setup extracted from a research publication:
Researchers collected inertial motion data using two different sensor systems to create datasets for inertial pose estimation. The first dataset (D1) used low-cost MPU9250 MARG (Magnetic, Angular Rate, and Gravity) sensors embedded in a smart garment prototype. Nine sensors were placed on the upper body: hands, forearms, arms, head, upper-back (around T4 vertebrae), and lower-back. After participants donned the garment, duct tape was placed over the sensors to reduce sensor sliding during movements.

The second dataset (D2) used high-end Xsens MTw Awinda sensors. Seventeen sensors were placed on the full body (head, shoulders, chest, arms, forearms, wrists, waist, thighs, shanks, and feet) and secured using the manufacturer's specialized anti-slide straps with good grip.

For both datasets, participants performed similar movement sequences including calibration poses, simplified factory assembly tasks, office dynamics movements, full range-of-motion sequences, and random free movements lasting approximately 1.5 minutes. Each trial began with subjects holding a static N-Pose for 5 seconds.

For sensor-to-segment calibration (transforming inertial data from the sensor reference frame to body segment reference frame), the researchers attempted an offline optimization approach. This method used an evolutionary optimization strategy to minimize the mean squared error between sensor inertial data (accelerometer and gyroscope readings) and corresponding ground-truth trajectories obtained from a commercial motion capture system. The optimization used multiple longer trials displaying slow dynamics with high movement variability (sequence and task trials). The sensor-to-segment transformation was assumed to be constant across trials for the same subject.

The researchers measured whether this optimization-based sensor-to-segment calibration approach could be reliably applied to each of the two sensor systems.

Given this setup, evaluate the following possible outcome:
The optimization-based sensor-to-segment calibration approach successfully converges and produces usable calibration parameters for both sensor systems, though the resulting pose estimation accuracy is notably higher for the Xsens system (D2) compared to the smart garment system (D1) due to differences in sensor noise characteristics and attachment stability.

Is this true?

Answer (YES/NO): NO